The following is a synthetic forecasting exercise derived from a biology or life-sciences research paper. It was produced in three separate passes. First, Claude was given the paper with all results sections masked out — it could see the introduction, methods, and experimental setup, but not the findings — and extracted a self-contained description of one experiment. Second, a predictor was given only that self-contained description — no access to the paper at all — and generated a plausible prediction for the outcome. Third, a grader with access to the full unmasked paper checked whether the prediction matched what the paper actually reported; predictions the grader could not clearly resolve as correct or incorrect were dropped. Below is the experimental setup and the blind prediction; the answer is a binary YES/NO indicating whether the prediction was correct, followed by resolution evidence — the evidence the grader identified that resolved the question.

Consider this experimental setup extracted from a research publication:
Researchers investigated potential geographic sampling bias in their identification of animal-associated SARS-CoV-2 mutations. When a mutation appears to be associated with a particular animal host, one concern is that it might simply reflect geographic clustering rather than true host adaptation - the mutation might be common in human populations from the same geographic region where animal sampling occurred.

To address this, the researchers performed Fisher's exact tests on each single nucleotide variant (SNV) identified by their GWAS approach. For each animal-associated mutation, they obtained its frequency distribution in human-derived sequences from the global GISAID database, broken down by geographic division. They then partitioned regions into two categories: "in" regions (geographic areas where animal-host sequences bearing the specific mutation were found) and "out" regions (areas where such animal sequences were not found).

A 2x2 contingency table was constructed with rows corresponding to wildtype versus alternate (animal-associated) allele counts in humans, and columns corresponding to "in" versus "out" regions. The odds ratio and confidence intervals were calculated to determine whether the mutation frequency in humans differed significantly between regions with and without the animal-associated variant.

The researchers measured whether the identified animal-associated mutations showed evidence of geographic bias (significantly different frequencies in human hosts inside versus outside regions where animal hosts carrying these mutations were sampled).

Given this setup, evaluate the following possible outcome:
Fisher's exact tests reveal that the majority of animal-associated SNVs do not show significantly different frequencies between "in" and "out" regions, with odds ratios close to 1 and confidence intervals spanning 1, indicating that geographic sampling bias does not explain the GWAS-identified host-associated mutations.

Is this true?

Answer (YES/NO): NO